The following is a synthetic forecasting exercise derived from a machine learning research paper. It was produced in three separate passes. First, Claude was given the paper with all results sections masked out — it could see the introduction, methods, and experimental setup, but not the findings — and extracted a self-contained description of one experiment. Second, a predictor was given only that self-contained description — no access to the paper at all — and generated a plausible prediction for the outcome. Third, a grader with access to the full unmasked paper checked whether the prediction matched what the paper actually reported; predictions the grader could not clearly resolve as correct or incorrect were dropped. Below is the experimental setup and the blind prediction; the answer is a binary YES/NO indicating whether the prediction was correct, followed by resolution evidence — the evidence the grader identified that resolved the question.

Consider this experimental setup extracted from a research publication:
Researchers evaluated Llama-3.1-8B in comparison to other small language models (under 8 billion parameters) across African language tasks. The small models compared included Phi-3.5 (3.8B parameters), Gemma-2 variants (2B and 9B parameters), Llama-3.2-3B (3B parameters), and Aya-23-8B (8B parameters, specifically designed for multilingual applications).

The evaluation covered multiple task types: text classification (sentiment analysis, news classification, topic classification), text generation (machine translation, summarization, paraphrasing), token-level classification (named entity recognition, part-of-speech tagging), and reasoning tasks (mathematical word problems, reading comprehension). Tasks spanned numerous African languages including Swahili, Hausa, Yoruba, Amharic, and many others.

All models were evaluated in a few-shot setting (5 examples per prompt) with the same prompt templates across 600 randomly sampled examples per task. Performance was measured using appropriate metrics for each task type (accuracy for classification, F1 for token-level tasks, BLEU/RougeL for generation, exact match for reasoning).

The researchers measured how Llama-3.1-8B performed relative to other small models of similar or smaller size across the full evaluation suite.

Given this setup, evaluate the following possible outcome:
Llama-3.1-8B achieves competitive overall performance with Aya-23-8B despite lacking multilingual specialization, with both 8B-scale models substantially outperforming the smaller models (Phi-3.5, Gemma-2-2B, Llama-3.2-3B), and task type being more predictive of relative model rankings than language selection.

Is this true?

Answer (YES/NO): NO